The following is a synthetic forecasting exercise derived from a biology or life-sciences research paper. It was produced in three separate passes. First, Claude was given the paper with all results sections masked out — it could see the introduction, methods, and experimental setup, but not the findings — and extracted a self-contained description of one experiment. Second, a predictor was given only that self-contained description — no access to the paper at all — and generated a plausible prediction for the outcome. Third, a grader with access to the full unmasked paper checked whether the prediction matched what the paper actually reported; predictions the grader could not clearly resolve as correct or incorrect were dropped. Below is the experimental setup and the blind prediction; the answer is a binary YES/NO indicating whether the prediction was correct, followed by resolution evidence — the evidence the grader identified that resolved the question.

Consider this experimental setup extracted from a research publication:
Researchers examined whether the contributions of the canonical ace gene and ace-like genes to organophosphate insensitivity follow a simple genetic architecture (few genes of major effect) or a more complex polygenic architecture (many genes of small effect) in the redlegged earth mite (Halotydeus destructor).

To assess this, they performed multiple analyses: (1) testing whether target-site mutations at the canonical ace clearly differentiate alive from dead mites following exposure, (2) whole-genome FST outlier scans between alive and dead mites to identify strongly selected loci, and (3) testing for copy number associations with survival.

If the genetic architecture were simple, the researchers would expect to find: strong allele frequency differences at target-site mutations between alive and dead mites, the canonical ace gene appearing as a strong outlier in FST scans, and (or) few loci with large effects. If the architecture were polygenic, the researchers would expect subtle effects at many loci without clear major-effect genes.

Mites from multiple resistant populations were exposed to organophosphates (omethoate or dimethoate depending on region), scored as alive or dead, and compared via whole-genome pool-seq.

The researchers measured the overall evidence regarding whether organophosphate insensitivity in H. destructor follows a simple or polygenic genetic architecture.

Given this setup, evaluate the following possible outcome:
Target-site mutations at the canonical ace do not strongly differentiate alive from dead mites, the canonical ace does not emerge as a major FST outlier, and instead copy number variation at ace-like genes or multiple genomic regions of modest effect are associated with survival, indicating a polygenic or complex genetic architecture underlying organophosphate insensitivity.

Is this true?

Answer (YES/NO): YES